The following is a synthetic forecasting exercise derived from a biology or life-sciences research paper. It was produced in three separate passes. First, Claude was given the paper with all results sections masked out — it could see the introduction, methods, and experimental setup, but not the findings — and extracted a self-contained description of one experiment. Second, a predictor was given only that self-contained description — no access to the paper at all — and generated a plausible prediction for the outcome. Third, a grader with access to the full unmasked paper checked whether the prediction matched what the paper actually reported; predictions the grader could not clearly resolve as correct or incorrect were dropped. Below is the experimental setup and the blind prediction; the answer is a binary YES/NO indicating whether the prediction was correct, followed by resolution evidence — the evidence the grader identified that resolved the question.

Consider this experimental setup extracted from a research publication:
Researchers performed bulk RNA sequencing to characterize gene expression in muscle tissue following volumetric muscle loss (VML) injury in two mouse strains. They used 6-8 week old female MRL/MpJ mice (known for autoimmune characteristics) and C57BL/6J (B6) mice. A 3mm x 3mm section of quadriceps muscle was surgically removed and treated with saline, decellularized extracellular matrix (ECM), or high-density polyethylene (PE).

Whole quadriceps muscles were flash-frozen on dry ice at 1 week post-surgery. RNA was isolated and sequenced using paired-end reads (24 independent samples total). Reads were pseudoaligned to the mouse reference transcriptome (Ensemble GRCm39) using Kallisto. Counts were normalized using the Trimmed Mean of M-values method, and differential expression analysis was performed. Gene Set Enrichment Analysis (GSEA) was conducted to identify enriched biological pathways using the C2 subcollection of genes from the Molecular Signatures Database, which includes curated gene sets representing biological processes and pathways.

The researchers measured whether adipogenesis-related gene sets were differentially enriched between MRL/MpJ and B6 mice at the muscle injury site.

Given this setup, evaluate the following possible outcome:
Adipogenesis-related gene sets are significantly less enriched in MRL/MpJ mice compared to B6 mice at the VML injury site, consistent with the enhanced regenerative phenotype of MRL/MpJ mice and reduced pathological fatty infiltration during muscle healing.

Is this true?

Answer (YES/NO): NO